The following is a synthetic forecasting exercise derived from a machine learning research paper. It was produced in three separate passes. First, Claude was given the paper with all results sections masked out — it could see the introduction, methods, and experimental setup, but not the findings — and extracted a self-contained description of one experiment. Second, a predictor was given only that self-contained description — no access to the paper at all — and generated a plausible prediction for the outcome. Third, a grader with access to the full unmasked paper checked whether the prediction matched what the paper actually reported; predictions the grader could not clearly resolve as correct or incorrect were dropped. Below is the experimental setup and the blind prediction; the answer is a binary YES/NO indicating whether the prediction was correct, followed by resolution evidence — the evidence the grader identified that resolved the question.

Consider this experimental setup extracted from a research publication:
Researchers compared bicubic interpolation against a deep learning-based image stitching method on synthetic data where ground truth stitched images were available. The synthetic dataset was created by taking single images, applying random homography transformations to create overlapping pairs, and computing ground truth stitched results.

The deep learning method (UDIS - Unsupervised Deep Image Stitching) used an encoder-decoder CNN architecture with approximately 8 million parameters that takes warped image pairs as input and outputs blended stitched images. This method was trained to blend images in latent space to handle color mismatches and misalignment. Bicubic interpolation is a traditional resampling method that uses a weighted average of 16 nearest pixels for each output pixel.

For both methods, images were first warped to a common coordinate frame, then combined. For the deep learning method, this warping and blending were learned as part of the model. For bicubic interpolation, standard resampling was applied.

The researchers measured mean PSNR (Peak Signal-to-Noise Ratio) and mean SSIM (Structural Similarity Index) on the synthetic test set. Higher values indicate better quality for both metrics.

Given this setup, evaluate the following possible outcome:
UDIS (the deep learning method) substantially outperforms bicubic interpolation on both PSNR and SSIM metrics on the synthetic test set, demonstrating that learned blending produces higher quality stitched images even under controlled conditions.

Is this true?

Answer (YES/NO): NO